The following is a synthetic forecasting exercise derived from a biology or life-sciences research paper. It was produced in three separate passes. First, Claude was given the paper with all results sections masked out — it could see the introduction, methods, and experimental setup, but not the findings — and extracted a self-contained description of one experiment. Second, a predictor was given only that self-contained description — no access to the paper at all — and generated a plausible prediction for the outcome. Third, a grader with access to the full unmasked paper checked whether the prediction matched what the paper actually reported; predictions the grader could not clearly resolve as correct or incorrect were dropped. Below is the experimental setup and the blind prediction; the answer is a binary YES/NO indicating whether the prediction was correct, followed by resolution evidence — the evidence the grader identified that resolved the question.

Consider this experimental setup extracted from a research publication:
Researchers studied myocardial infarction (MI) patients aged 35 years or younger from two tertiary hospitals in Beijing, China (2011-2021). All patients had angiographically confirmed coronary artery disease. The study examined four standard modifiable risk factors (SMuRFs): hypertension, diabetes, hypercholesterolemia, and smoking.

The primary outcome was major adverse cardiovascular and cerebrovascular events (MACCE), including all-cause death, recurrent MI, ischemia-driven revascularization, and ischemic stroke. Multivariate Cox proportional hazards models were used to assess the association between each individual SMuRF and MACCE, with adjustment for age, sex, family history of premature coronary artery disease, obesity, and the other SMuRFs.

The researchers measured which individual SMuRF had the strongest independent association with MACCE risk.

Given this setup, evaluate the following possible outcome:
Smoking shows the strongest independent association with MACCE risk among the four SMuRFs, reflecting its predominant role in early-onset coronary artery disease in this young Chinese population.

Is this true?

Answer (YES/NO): NO